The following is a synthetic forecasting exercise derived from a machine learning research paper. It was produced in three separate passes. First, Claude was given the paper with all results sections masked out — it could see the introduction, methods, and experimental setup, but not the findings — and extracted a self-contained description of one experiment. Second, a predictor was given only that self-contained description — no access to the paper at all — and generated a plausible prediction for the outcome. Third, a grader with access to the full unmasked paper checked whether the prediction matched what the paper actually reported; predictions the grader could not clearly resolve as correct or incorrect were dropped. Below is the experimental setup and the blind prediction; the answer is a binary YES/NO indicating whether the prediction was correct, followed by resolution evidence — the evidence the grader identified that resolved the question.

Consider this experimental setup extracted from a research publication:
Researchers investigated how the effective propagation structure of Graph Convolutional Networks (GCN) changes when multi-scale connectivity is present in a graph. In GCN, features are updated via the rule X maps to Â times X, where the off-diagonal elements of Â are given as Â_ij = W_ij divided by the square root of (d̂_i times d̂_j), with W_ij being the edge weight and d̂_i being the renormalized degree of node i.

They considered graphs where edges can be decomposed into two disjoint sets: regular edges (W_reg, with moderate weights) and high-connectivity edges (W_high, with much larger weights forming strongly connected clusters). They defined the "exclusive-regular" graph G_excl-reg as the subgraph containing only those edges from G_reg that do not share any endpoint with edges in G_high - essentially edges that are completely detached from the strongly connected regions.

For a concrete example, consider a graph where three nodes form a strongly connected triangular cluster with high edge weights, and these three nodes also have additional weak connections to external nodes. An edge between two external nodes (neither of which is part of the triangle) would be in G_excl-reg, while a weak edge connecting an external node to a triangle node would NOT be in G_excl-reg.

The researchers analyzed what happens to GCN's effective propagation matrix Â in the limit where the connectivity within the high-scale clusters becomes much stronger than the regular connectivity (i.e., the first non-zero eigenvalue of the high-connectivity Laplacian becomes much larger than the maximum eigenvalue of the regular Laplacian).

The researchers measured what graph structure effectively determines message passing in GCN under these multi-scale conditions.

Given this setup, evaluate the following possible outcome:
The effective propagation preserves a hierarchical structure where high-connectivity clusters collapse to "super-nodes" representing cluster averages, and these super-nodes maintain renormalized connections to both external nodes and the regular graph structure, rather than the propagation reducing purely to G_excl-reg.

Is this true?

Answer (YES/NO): NO